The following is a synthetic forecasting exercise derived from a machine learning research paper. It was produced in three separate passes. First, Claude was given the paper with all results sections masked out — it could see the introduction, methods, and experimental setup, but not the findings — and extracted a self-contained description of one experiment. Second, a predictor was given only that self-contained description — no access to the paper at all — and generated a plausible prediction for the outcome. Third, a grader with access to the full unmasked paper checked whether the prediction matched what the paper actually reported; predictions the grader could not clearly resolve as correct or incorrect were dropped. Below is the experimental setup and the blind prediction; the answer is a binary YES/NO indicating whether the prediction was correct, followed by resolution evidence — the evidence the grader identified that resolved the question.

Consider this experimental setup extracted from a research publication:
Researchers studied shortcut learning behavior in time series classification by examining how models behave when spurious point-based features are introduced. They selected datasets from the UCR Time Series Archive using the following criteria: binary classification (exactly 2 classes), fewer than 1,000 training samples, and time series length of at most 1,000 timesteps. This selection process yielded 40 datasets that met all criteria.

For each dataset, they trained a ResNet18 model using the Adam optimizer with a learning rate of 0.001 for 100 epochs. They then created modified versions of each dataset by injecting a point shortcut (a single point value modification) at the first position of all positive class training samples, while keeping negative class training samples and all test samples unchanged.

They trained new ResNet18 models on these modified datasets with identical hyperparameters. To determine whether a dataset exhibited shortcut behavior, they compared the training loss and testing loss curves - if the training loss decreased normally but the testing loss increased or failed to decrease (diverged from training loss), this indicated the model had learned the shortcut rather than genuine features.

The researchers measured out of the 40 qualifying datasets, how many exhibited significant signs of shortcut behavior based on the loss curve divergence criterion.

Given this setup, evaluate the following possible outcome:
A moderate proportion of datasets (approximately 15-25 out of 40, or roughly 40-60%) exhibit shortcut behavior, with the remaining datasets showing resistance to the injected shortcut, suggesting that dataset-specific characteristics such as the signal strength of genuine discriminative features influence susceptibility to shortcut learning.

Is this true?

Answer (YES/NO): YES